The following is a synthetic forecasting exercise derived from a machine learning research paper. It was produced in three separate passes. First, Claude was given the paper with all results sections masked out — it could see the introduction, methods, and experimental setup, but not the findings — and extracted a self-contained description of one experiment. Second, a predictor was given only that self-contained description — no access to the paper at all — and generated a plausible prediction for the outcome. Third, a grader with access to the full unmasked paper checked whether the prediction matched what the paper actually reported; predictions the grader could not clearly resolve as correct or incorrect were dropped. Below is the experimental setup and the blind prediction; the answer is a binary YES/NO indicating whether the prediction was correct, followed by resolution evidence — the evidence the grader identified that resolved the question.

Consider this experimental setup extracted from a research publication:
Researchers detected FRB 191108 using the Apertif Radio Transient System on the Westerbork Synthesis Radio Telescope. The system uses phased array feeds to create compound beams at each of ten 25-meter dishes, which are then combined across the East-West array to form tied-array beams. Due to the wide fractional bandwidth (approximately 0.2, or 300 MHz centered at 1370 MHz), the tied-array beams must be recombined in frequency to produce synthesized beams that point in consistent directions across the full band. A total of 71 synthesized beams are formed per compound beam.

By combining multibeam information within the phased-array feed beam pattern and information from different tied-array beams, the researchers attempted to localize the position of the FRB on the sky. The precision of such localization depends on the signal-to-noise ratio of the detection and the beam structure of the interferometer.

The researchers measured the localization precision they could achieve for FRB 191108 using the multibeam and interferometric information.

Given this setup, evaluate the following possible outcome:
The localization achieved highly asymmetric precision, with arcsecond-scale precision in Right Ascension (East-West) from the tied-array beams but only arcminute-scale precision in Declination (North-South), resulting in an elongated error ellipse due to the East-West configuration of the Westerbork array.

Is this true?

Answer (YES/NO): YES